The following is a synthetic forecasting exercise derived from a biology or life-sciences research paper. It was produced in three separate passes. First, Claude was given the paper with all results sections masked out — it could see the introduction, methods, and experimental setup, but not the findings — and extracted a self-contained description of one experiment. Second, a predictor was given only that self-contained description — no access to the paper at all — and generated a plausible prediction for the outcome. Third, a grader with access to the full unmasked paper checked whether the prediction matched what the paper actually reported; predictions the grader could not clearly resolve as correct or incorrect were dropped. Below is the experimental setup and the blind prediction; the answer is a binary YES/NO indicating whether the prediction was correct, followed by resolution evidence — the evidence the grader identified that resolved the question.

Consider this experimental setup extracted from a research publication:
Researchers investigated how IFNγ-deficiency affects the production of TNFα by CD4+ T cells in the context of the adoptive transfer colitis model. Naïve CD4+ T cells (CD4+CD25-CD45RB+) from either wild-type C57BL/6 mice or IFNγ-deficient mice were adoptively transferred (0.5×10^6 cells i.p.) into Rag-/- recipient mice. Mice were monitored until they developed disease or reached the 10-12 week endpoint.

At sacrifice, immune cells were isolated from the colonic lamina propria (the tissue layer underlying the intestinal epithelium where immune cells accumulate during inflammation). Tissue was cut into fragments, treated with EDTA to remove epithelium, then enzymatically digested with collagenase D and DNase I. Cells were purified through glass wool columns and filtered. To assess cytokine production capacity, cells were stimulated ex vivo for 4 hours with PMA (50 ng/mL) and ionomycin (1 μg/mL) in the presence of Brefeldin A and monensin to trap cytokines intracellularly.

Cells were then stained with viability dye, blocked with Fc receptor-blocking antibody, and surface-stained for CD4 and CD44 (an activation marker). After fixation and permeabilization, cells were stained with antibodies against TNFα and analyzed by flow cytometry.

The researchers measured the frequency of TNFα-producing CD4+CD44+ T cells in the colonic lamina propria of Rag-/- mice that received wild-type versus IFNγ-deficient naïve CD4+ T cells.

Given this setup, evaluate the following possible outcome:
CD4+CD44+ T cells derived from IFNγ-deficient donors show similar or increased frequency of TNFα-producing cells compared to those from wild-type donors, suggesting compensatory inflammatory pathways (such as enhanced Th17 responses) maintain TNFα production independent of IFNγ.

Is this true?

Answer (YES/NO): NO